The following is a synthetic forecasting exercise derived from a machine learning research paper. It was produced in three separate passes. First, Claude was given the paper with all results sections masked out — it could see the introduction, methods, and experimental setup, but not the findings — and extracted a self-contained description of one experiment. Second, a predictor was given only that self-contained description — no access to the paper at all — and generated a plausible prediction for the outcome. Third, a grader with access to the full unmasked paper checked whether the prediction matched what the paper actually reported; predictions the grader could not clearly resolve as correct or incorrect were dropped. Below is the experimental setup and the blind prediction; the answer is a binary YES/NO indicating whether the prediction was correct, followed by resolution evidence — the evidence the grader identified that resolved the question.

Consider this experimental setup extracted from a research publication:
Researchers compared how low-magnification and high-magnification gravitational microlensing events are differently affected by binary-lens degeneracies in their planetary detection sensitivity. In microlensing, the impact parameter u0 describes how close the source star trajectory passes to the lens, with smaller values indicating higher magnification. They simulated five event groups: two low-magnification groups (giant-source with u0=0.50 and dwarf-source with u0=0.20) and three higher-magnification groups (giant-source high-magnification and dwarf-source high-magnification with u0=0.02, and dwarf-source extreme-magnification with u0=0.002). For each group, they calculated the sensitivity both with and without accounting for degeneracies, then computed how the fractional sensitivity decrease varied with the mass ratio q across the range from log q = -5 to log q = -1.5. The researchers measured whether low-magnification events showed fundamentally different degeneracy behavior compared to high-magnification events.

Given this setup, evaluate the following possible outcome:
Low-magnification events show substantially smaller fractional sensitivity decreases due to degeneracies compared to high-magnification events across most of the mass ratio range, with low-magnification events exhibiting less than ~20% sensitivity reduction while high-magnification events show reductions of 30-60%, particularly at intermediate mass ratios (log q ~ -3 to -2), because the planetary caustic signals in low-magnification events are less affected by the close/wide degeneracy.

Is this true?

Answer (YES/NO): NO